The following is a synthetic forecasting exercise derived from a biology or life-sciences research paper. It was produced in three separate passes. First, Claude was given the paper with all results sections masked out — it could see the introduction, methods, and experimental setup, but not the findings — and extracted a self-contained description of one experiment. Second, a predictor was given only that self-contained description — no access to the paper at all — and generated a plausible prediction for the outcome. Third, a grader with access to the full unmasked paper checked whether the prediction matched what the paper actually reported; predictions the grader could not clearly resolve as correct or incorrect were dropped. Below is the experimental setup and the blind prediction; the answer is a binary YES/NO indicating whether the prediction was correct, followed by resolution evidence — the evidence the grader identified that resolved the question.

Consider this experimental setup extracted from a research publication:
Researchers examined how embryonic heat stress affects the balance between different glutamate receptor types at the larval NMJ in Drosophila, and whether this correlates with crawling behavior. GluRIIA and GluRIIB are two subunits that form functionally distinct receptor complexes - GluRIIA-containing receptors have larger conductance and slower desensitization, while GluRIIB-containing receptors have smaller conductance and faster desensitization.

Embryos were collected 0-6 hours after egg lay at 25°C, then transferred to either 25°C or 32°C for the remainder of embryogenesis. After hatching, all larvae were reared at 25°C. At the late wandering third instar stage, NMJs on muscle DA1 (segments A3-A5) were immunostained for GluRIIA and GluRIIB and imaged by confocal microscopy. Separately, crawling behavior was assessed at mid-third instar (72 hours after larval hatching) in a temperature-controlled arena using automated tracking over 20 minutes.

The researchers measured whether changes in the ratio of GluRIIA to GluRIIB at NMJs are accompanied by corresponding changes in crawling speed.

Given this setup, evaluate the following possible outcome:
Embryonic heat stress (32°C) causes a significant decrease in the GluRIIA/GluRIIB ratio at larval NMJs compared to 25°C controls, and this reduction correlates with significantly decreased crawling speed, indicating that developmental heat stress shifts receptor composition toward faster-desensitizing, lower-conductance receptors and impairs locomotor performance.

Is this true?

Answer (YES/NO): YES